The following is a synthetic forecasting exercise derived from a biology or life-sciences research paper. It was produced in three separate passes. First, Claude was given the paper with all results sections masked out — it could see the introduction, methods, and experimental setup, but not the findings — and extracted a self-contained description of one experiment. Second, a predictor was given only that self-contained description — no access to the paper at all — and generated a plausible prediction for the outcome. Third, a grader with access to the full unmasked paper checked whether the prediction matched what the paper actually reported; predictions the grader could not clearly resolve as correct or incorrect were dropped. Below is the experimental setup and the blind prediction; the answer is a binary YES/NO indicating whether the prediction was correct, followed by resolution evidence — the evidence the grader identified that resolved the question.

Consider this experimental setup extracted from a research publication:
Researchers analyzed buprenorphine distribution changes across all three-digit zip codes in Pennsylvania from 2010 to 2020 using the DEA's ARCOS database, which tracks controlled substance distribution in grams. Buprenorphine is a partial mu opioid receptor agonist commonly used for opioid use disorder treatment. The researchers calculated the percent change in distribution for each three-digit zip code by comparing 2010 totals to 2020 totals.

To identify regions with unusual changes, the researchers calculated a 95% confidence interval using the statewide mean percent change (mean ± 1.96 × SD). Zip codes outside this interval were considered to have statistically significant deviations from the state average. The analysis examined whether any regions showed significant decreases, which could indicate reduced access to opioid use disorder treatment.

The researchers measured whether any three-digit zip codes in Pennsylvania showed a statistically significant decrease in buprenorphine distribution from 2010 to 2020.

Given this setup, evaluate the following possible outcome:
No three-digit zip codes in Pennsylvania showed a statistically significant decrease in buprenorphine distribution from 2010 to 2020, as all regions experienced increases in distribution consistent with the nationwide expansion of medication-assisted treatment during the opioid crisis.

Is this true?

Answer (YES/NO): YES